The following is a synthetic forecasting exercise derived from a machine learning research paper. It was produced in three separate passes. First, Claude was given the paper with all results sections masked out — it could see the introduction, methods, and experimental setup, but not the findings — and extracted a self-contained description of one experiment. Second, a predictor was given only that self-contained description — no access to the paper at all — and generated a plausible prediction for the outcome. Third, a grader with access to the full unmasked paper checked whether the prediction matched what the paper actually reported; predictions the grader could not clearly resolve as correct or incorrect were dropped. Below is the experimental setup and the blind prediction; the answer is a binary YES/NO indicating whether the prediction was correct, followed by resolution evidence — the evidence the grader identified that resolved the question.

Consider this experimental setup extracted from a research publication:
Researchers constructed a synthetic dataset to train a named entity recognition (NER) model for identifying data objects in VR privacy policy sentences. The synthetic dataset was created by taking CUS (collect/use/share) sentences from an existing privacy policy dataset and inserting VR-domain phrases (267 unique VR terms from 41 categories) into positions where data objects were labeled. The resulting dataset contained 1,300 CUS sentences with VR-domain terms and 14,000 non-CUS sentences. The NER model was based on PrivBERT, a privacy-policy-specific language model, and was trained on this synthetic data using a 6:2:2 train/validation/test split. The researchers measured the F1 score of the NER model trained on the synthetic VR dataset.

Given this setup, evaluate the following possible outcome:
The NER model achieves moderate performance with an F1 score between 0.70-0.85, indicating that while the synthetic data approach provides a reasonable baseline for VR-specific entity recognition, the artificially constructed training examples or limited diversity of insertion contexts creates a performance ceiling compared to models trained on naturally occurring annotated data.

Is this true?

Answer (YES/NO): NO